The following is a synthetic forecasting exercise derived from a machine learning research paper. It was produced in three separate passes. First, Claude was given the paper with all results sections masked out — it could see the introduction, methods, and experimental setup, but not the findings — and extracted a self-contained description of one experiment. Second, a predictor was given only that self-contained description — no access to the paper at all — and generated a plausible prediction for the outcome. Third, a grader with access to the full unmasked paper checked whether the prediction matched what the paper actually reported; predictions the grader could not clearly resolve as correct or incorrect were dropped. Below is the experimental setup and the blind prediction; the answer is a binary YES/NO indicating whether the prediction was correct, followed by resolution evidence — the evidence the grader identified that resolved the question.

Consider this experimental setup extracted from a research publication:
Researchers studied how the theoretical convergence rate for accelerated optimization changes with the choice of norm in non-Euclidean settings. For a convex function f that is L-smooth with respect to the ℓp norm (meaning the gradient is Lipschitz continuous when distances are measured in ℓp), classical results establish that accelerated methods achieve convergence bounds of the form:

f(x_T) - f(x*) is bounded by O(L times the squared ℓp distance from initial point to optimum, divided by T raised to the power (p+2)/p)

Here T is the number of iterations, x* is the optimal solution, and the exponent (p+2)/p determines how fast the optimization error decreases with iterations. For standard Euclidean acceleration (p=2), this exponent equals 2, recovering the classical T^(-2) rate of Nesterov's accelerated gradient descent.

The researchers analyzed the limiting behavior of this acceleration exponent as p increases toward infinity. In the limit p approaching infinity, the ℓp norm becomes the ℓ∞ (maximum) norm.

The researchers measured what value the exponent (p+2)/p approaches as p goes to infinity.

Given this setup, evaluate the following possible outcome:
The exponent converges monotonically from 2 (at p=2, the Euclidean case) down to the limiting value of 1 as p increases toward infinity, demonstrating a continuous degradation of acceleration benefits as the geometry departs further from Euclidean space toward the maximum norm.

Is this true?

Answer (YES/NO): NO